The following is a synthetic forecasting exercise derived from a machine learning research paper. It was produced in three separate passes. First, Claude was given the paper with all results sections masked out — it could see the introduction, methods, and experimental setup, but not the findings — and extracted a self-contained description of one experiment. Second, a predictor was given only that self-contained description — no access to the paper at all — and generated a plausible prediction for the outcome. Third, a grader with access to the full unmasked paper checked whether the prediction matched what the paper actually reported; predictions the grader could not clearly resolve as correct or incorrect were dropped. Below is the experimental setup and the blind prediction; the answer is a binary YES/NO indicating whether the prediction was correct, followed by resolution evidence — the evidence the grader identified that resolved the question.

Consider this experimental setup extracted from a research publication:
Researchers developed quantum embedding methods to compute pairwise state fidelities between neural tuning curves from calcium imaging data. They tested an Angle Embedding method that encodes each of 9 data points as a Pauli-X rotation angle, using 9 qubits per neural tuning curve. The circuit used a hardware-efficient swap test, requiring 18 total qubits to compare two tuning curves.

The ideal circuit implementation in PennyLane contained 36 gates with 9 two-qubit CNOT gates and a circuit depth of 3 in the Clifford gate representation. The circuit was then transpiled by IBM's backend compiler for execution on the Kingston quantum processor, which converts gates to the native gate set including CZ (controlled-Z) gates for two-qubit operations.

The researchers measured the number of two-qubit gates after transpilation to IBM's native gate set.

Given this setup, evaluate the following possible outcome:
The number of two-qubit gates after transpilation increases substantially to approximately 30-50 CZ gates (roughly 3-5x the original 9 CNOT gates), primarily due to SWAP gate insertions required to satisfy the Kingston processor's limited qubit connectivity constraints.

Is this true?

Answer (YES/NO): NO